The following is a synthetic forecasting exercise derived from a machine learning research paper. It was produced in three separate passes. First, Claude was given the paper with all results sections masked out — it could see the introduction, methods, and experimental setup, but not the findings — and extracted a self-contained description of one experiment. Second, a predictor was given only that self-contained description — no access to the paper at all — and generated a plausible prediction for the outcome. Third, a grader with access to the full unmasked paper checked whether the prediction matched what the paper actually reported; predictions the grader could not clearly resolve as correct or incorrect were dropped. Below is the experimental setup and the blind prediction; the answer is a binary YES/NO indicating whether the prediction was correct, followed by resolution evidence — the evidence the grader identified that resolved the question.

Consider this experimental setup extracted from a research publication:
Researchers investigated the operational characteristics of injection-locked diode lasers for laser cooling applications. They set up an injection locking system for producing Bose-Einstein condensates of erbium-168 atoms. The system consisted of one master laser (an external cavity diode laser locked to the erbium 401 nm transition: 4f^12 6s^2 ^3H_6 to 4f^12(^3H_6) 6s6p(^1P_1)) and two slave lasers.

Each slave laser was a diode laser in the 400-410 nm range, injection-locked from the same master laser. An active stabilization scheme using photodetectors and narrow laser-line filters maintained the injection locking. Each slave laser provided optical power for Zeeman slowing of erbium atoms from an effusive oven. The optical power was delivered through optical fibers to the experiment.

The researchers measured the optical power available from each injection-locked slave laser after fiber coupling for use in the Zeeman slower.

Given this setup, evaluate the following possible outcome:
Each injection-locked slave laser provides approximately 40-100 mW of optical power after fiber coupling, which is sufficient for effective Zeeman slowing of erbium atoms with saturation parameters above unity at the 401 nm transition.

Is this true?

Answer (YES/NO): NO